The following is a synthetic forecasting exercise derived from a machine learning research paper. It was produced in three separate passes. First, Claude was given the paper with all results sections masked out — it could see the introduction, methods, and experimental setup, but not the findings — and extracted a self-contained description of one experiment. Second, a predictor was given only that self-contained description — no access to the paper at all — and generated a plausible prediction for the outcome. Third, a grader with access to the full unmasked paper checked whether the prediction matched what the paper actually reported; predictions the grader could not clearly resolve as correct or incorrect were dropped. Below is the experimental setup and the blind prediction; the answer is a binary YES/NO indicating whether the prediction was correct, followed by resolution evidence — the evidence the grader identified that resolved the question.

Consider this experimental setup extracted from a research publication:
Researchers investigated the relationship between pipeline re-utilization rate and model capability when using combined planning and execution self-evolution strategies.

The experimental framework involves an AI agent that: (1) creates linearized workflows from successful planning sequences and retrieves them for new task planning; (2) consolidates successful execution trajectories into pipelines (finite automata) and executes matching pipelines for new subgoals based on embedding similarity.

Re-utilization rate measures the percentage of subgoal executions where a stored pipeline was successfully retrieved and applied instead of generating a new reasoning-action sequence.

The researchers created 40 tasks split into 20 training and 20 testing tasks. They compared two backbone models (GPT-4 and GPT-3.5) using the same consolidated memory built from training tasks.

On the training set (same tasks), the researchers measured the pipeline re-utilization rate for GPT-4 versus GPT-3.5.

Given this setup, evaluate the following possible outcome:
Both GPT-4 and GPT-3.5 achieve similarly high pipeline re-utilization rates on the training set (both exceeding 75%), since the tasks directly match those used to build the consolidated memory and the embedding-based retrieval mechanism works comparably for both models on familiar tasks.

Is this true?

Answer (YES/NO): NO